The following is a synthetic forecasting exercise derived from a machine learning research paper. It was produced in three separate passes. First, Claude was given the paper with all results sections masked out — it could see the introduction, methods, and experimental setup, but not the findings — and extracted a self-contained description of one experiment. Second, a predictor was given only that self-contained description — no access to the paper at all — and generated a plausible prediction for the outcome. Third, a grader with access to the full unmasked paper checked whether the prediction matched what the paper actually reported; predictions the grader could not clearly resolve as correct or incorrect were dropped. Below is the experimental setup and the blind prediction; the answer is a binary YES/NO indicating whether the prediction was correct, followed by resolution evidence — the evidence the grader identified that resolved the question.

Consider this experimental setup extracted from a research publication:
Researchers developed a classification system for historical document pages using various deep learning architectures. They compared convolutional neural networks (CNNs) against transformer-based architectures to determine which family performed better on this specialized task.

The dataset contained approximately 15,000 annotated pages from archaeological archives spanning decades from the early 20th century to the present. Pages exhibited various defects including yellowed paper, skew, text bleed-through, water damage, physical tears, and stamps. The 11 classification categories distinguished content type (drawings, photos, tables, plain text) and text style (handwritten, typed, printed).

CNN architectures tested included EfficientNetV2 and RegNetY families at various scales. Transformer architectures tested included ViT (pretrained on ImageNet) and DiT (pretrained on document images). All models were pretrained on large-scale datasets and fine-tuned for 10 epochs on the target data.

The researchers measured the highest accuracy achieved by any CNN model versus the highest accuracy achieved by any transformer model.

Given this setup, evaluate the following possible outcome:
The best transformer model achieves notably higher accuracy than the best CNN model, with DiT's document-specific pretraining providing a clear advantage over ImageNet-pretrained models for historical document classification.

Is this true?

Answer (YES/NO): NO